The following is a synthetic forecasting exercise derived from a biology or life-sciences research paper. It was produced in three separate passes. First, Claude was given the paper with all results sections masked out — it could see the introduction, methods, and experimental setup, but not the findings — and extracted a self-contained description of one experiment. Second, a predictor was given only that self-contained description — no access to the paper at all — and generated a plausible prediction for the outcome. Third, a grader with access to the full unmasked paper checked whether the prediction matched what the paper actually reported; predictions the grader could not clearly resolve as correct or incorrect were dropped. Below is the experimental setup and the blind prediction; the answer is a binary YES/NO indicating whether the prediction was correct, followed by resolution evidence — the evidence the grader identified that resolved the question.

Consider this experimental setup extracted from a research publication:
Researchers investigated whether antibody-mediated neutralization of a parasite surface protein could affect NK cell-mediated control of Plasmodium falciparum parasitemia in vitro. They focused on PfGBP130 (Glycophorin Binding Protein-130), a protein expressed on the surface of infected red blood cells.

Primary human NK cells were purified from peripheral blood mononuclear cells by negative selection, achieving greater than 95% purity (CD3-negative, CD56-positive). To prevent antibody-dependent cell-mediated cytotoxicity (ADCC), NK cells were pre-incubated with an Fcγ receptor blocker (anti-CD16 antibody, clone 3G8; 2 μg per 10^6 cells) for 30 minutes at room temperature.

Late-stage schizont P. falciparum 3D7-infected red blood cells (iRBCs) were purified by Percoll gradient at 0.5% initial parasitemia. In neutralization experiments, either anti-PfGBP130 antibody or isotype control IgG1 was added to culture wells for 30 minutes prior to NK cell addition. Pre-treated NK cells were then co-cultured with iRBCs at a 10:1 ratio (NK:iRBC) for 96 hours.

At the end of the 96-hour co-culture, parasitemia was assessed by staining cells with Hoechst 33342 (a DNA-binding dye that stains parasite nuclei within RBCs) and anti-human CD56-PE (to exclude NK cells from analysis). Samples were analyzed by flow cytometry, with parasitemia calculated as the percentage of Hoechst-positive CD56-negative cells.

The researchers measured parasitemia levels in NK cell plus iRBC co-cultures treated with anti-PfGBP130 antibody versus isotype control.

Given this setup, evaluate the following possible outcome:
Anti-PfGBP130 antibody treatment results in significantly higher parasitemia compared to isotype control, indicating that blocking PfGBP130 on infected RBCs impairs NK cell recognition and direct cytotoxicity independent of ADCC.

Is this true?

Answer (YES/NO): YES